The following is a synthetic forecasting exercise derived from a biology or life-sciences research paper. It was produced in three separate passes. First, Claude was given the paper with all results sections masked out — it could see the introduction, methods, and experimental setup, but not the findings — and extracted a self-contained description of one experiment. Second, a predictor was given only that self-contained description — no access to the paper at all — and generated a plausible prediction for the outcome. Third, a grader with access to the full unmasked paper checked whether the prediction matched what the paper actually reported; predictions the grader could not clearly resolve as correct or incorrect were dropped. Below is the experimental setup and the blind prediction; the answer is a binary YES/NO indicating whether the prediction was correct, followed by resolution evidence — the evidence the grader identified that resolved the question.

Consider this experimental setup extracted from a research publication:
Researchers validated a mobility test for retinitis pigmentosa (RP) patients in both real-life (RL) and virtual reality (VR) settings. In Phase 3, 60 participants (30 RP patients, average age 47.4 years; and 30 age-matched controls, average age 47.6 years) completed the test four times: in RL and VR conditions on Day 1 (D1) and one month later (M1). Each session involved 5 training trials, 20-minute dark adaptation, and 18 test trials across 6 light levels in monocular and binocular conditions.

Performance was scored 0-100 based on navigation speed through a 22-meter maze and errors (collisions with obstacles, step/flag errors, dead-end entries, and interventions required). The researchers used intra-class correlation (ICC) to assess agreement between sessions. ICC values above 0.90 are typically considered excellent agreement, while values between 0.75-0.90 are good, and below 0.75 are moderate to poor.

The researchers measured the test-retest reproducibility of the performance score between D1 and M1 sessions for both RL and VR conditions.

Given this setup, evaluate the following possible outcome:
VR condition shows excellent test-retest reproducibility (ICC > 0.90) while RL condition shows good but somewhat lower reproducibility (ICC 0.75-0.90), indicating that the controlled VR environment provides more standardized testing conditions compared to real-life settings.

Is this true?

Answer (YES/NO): NO